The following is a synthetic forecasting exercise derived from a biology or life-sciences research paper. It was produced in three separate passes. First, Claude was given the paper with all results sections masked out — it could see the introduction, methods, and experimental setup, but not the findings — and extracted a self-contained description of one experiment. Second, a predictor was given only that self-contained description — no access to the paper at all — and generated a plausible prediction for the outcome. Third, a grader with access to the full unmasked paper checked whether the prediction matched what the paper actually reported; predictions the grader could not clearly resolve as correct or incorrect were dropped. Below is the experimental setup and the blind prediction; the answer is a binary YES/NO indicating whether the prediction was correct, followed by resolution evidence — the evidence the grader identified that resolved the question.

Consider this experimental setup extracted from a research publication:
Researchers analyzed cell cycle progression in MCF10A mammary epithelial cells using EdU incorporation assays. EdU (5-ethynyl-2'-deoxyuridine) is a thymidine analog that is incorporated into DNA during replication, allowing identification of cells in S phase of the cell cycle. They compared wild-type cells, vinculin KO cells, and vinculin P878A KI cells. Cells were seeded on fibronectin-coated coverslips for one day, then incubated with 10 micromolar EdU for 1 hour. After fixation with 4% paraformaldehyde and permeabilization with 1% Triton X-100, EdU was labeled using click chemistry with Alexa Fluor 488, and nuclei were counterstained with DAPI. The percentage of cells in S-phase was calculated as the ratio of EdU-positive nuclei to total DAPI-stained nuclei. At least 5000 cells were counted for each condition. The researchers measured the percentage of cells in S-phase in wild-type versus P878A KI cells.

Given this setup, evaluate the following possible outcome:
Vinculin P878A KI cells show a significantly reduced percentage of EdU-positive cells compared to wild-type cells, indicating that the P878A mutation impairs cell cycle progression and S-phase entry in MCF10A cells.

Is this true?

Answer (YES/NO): NO